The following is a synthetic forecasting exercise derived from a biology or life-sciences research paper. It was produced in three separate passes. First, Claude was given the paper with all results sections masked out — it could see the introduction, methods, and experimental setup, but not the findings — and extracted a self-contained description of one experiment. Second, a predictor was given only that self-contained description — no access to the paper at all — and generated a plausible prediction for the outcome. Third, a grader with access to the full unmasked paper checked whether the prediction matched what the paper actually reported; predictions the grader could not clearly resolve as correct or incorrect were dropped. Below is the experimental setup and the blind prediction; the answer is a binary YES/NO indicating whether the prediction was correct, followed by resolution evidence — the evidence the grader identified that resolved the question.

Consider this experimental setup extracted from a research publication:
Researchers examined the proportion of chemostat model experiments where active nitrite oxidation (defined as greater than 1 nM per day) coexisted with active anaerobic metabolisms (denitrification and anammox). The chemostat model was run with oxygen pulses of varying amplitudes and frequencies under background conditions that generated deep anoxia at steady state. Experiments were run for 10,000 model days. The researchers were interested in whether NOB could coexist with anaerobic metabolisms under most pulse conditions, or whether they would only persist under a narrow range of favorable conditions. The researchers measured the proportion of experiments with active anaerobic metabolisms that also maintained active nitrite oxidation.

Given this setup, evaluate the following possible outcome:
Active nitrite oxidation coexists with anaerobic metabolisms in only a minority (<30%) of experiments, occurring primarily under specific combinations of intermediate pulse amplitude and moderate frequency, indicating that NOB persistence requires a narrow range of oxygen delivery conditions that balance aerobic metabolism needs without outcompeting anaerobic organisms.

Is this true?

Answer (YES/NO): NO